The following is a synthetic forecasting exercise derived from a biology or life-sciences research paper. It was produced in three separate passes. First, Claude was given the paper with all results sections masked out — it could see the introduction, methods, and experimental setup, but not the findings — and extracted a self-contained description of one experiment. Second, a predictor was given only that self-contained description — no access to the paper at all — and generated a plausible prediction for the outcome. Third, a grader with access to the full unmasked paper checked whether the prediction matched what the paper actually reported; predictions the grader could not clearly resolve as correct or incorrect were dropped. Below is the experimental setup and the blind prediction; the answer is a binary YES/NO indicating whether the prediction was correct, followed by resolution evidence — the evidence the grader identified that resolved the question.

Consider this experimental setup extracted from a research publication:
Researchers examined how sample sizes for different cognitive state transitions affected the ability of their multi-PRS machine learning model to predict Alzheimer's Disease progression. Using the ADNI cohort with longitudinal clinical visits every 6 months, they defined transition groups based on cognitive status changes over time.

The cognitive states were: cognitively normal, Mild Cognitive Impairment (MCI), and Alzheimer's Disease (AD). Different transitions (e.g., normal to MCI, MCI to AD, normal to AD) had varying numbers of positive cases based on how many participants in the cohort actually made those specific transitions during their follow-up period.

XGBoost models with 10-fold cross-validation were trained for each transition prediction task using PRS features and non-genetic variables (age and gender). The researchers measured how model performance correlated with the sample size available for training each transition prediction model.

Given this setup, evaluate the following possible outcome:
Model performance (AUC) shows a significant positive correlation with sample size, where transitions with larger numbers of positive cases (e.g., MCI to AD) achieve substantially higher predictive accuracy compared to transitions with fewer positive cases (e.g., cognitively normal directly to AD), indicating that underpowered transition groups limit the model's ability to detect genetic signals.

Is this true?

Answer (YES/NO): YES